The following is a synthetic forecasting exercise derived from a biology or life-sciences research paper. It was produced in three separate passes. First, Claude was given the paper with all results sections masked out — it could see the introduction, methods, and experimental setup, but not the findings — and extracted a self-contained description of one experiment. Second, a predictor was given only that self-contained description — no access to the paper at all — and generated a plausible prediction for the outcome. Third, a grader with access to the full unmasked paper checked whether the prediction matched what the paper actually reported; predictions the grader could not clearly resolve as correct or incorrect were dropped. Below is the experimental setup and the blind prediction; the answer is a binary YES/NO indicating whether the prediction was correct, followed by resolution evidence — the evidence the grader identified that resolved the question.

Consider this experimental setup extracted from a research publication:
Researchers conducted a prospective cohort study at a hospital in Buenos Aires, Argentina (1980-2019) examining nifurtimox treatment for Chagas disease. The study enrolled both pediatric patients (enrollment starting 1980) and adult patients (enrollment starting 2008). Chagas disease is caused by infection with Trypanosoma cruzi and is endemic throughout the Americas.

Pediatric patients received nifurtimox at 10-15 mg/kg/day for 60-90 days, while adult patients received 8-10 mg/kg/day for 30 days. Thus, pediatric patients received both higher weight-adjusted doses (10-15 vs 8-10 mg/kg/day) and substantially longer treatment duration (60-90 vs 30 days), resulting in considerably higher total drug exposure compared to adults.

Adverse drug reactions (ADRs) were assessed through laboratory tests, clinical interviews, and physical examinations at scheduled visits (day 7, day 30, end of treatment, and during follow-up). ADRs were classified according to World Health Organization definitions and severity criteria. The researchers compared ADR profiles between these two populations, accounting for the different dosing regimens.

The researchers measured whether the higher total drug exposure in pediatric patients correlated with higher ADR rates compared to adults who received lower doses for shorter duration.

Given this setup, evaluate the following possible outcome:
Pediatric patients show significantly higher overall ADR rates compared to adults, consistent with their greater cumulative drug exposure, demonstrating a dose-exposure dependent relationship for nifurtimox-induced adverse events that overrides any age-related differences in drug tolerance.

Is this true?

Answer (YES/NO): NO